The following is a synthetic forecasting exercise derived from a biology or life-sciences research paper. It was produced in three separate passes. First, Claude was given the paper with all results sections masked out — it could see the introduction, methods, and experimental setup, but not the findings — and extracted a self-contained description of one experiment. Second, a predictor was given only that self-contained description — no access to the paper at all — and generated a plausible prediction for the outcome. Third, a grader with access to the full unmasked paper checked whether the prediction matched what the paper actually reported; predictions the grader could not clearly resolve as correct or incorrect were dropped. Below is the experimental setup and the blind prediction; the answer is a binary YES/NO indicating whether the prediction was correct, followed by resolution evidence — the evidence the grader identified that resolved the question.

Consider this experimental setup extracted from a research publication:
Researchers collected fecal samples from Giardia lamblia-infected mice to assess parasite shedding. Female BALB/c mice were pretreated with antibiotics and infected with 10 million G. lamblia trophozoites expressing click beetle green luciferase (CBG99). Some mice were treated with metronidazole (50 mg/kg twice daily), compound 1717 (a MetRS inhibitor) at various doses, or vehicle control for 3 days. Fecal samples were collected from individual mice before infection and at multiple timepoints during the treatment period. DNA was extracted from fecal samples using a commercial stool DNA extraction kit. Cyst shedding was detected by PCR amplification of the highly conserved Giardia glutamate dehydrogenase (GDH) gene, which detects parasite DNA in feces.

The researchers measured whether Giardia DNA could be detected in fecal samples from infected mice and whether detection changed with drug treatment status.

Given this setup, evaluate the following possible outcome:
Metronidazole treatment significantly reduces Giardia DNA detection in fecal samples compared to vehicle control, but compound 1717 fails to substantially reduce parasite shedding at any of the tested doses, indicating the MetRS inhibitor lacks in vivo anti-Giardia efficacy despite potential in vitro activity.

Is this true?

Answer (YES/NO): NO